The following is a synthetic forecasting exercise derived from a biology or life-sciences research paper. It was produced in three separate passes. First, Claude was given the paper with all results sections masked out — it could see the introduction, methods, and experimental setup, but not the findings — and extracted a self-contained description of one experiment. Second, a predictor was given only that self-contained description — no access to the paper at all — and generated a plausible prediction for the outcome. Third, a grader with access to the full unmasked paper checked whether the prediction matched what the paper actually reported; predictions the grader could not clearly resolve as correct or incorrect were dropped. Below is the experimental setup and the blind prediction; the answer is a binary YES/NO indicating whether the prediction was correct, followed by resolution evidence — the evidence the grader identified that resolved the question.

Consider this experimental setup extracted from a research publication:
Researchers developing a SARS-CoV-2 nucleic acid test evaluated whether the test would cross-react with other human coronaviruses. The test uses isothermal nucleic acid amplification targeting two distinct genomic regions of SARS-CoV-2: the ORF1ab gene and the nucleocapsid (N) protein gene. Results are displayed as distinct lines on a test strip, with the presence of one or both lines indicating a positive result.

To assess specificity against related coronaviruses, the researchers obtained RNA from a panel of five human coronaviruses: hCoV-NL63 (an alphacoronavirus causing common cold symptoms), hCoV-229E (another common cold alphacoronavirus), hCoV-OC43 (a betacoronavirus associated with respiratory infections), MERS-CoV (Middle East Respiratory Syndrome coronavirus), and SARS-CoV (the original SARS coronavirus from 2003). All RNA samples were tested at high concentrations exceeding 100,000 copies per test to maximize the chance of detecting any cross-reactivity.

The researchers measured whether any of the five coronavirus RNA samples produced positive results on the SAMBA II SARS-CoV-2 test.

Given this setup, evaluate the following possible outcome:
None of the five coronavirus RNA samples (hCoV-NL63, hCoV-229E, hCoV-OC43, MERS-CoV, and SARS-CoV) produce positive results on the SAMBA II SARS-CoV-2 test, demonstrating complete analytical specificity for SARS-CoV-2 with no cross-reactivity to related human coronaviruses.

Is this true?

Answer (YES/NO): YES